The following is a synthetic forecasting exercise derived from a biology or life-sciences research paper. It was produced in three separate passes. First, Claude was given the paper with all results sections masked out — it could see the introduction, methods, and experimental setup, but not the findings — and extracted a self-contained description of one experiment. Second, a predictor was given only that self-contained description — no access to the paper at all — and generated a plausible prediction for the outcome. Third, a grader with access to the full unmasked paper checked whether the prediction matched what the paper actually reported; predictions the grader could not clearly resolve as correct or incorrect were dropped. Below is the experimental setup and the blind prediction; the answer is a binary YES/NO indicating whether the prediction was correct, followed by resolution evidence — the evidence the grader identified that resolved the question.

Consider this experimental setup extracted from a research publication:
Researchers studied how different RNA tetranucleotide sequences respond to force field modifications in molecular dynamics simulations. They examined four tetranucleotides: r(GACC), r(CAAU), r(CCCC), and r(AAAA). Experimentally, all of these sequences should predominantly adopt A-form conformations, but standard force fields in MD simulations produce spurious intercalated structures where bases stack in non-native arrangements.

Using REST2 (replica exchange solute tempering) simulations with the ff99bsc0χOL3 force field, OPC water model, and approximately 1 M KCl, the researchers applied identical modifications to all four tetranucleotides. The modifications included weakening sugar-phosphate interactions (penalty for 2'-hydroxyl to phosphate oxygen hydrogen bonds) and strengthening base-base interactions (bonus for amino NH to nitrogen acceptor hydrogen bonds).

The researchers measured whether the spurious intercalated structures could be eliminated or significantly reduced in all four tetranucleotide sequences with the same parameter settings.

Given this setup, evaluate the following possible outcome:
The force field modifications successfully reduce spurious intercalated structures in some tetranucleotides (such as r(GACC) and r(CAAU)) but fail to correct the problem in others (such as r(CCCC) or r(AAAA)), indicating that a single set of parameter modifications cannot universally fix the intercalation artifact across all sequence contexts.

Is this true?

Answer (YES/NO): NO